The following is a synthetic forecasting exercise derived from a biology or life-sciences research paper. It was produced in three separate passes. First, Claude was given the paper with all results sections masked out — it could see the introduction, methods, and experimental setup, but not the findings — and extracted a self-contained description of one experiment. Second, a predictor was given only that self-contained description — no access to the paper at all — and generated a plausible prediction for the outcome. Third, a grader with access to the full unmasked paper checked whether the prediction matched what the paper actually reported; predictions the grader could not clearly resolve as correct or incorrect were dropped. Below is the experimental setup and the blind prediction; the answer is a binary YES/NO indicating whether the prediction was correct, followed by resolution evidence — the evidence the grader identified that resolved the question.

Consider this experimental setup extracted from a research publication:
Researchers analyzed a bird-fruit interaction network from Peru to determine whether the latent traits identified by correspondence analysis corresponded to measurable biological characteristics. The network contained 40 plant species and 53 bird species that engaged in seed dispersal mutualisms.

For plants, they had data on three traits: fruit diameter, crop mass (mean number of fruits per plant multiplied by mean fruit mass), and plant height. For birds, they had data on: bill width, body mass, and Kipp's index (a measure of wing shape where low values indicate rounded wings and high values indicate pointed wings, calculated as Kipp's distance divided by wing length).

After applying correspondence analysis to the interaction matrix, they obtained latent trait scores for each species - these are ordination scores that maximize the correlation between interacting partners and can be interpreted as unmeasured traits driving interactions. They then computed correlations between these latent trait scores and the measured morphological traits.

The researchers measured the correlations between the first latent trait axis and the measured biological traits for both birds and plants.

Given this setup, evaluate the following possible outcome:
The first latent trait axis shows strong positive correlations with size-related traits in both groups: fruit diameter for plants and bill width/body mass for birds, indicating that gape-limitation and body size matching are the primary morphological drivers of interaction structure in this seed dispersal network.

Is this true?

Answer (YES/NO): YES